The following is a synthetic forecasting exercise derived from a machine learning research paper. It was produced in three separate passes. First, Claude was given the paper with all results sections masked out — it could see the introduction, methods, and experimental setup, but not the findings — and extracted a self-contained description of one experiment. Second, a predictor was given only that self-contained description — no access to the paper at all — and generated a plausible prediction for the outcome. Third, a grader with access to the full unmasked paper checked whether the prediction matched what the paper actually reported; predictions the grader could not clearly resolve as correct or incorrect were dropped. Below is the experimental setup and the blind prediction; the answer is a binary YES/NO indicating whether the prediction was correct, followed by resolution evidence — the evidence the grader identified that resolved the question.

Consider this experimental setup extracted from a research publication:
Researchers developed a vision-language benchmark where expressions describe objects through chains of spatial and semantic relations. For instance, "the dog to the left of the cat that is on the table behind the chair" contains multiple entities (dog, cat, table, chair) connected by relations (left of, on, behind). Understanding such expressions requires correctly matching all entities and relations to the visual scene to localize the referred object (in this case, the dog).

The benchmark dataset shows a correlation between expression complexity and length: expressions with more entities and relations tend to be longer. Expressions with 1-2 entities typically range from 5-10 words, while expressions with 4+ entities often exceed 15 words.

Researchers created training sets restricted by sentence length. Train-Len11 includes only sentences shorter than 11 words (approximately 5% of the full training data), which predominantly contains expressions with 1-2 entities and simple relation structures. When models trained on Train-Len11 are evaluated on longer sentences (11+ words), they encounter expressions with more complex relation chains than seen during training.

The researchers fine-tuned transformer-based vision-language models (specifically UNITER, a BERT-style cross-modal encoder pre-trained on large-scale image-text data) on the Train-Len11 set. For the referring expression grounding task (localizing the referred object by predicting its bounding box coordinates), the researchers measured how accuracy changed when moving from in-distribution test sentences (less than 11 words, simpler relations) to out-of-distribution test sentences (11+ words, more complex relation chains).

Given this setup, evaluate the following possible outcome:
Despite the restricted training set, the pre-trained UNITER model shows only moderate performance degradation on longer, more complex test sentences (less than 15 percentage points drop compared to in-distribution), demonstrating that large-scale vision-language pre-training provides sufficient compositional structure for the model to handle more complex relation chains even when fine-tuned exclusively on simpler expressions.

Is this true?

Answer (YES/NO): NO